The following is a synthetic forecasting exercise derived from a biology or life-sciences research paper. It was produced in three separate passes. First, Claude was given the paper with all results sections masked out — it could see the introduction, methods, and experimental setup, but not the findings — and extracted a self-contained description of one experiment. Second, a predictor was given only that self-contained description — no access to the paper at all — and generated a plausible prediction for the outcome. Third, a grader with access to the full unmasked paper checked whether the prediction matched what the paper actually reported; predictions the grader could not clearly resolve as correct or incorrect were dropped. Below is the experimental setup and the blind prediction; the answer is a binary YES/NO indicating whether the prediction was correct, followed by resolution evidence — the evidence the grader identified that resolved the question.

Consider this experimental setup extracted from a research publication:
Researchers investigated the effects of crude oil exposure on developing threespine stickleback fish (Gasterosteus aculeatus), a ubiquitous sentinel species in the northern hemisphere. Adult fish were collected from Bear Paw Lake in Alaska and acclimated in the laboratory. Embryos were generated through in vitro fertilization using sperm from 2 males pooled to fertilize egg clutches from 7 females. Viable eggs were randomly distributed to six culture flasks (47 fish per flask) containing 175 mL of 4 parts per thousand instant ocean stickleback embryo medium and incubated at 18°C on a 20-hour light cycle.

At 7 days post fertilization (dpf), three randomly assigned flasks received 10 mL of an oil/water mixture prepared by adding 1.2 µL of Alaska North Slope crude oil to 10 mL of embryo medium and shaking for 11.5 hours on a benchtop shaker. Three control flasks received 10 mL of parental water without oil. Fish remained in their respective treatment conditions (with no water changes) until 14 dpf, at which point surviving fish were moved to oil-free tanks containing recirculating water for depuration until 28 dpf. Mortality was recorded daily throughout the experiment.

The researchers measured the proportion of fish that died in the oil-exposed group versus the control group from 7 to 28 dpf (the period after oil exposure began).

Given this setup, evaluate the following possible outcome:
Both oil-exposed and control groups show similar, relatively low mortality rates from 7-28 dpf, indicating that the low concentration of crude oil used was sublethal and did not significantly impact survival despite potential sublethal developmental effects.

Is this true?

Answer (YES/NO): YES